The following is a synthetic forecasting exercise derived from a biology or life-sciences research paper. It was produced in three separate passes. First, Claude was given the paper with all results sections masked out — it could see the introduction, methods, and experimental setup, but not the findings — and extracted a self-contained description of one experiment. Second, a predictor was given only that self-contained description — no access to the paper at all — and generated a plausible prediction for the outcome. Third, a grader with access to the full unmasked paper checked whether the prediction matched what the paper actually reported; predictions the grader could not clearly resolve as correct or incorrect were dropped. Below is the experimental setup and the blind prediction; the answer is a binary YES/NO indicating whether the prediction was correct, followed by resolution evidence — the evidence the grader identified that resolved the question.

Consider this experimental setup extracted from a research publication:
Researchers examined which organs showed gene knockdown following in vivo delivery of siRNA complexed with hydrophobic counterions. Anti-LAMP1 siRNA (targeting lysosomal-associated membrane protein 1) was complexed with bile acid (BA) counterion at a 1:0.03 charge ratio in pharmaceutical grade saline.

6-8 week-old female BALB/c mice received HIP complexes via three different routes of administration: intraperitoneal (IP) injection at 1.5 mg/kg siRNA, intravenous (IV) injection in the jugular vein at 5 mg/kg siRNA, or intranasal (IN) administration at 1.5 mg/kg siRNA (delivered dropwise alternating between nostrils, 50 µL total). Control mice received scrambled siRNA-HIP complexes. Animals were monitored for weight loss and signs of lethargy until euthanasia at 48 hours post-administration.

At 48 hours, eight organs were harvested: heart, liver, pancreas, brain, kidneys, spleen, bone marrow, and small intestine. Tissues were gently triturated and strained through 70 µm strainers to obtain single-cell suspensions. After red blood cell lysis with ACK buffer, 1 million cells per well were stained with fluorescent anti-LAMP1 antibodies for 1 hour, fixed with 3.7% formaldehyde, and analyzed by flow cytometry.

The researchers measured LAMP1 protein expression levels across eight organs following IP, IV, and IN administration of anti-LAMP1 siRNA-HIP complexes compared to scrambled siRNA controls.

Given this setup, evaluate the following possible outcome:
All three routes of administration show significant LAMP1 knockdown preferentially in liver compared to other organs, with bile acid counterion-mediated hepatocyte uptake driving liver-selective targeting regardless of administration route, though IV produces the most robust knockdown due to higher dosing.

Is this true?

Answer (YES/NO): NO